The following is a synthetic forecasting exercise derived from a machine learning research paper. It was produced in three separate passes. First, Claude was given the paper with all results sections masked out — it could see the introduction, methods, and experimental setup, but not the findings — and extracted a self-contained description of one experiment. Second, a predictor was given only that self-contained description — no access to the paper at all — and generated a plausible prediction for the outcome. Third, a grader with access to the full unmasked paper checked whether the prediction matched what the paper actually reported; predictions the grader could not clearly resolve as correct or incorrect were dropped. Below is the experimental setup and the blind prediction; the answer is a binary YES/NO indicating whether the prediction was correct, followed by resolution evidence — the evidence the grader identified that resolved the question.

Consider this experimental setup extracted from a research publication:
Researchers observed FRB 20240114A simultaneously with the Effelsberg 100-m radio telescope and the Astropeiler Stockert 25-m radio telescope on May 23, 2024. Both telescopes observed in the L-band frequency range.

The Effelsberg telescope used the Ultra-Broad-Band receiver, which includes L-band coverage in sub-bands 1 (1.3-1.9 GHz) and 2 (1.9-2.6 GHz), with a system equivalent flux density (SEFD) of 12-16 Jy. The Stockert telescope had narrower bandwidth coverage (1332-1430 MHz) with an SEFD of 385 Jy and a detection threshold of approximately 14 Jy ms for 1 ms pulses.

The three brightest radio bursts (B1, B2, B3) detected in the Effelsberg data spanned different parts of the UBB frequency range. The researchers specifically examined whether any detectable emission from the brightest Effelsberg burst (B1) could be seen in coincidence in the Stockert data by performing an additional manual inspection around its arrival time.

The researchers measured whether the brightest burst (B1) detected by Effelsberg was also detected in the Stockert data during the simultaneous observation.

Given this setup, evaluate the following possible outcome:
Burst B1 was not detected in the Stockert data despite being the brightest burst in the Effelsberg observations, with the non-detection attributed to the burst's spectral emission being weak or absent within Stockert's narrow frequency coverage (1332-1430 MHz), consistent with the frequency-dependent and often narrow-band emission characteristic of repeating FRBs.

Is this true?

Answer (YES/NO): NO